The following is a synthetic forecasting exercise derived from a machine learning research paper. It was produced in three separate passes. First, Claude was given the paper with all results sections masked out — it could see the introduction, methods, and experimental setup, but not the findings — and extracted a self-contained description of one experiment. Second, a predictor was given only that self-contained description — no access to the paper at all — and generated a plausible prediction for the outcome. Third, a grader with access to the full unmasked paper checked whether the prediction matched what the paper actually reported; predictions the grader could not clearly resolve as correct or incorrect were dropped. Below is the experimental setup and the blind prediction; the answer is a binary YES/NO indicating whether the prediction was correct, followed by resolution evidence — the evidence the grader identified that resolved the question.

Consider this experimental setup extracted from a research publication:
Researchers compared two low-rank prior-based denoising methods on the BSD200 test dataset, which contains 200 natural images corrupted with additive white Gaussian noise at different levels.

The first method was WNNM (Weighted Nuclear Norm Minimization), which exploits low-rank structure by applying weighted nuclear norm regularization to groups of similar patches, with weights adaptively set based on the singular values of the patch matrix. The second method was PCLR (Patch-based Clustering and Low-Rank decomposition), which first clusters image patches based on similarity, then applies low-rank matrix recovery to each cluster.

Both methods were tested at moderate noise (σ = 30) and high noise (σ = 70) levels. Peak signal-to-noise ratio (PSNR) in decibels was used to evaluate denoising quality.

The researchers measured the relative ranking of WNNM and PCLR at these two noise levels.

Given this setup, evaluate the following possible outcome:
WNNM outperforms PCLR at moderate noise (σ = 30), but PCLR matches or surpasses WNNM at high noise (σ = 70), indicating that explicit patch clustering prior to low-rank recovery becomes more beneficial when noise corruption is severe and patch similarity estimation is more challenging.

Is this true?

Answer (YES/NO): NO